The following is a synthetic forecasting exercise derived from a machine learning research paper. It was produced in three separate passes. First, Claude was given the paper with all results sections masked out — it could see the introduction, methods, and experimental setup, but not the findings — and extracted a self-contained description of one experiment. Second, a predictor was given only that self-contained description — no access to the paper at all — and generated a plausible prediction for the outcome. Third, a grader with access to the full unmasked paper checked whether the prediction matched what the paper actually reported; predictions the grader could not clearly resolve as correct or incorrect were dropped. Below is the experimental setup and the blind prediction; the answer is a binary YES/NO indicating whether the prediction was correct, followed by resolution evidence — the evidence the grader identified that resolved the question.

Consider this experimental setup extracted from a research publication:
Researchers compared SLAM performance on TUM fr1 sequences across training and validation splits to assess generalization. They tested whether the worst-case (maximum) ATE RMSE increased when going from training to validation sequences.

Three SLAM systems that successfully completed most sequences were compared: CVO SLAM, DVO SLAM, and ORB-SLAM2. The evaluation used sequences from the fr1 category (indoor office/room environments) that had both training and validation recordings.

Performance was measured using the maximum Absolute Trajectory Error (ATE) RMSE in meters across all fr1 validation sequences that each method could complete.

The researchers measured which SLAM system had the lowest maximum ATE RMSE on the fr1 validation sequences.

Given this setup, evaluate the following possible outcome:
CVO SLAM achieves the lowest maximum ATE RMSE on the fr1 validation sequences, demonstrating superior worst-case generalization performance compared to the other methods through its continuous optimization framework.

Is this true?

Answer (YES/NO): YES